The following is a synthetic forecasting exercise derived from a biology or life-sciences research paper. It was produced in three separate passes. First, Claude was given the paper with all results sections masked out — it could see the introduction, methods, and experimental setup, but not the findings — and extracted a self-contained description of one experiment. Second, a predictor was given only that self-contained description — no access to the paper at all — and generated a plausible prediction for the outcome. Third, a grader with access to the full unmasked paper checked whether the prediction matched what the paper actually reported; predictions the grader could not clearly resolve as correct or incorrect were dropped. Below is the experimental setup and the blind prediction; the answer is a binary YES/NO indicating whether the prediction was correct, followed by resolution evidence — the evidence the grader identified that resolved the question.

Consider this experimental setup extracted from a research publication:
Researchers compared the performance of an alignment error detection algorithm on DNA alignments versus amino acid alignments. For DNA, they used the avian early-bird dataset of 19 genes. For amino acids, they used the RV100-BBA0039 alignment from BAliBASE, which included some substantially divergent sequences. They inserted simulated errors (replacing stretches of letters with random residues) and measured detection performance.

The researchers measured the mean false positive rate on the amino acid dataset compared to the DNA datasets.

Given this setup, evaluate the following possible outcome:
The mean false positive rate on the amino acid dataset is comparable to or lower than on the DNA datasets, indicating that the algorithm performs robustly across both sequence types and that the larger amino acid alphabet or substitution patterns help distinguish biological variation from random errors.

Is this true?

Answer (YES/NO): NO